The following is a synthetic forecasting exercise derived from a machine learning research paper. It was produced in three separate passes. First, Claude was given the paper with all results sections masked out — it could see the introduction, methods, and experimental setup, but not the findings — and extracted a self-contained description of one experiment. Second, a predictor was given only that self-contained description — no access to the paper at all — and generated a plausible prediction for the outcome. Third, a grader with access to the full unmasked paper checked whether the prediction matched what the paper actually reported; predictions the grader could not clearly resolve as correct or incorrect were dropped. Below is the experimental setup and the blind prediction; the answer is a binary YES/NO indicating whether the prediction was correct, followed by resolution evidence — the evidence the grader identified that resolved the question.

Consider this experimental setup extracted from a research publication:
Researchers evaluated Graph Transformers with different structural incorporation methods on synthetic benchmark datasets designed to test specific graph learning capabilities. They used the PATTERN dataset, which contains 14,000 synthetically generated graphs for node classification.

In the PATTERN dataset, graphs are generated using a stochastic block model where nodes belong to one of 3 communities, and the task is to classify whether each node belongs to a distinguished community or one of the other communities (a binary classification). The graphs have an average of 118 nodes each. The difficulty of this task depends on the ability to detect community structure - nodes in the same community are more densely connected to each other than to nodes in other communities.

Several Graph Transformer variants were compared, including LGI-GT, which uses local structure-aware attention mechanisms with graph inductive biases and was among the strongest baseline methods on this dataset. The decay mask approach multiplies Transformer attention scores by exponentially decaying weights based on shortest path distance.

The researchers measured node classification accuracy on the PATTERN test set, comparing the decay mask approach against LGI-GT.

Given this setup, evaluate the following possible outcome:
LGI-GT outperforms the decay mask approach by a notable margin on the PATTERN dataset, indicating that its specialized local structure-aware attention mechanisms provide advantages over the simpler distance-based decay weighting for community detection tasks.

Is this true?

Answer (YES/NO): NO